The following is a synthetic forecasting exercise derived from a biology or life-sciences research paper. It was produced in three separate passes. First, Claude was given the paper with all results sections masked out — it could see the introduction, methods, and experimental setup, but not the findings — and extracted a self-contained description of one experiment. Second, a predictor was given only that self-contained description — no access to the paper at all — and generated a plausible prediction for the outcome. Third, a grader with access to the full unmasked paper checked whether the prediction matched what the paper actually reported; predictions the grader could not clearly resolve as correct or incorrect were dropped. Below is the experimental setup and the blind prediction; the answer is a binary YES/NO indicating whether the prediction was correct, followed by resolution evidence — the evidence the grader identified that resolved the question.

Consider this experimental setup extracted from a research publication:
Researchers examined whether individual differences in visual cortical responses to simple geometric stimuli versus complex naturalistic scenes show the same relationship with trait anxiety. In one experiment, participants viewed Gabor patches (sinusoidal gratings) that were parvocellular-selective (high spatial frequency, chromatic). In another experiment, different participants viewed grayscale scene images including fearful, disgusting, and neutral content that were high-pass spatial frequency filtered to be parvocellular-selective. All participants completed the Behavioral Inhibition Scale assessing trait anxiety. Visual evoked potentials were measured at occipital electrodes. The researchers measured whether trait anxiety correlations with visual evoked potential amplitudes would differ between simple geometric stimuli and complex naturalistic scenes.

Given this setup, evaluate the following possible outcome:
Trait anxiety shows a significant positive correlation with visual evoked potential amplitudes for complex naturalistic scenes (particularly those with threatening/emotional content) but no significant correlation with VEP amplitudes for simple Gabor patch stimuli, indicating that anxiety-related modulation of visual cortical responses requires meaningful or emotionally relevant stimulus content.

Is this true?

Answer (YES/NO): NO